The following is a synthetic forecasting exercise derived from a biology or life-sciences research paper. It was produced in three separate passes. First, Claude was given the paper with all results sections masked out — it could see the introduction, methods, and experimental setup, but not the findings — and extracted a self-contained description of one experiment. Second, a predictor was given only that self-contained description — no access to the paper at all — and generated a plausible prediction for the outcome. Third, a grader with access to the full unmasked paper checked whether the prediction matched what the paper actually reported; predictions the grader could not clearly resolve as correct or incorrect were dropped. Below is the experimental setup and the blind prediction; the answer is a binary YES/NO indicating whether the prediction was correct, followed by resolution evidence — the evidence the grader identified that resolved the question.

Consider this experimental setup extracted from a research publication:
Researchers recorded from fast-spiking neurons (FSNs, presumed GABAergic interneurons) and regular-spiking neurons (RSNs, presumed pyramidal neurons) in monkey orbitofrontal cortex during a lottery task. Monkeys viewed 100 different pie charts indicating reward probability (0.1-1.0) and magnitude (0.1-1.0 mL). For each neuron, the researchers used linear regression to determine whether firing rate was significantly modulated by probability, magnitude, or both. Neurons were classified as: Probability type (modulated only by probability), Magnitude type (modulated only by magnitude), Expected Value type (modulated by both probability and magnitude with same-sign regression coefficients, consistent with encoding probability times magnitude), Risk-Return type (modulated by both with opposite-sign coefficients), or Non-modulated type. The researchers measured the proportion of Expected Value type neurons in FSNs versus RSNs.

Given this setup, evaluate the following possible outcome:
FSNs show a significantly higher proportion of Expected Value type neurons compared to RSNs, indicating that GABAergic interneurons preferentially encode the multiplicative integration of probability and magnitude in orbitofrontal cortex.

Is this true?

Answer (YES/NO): NO